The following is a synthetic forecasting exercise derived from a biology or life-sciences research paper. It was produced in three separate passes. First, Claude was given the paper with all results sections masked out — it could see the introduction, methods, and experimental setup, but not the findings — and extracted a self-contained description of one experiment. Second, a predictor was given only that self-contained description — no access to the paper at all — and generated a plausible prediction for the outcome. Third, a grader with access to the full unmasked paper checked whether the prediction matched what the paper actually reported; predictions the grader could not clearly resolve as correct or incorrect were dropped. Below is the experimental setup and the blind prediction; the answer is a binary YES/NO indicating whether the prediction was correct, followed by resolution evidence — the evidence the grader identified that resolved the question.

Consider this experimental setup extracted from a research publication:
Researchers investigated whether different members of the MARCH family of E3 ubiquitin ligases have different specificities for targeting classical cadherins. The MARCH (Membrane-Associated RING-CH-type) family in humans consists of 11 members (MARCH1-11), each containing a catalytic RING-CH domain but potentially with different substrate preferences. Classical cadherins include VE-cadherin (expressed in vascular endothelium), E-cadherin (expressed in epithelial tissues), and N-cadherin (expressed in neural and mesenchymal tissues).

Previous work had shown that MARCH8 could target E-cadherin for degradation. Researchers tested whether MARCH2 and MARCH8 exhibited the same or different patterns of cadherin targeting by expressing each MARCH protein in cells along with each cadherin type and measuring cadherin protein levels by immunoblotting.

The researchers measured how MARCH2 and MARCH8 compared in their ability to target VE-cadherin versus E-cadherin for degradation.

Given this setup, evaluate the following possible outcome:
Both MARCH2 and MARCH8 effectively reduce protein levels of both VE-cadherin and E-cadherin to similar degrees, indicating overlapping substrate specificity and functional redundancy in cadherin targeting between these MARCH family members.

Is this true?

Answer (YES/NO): NO